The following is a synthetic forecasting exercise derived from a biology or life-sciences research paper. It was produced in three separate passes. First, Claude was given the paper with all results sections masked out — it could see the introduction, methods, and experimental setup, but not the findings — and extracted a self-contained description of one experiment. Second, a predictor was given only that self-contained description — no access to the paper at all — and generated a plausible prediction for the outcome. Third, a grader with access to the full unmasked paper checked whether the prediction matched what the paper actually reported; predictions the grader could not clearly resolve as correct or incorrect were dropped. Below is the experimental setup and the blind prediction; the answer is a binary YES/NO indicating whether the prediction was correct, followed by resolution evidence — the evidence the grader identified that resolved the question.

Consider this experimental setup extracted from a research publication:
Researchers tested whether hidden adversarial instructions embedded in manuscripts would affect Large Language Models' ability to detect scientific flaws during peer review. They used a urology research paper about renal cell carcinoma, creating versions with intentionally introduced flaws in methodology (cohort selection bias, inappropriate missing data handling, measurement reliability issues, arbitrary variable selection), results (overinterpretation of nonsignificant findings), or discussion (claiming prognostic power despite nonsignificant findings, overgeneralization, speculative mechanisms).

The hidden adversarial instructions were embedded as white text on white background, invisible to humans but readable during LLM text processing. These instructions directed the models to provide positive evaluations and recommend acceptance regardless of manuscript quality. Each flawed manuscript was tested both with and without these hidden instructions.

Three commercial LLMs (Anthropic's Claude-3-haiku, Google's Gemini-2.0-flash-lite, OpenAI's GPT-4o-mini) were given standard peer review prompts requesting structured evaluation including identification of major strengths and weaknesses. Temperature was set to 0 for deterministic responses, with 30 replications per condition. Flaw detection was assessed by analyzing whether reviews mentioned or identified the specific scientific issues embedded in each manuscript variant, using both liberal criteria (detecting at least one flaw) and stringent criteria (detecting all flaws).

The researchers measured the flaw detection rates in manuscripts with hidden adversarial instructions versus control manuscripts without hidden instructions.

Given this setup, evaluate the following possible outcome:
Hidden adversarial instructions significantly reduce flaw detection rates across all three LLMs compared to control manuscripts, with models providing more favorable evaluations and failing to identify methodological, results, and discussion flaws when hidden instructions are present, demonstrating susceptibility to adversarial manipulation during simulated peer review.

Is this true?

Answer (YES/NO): NO